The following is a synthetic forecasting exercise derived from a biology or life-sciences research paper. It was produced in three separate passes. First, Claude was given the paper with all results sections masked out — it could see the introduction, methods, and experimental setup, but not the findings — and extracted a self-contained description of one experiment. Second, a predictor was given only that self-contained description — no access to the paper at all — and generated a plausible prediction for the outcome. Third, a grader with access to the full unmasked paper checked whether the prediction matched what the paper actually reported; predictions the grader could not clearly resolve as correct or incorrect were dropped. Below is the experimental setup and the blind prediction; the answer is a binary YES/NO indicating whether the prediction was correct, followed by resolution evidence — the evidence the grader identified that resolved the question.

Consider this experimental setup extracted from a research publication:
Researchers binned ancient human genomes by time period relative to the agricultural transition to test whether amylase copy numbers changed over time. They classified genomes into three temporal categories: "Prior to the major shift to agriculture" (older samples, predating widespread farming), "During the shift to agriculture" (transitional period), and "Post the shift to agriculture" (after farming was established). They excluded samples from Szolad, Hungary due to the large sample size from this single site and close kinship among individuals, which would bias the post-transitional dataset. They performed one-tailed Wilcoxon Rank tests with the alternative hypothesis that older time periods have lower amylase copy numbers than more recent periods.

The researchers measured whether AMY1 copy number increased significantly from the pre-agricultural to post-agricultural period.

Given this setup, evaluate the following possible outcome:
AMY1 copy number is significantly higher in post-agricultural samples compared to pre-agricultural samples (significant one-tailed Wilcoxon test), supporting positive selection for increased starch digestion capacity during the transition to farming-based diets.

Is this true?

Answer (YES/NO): YES